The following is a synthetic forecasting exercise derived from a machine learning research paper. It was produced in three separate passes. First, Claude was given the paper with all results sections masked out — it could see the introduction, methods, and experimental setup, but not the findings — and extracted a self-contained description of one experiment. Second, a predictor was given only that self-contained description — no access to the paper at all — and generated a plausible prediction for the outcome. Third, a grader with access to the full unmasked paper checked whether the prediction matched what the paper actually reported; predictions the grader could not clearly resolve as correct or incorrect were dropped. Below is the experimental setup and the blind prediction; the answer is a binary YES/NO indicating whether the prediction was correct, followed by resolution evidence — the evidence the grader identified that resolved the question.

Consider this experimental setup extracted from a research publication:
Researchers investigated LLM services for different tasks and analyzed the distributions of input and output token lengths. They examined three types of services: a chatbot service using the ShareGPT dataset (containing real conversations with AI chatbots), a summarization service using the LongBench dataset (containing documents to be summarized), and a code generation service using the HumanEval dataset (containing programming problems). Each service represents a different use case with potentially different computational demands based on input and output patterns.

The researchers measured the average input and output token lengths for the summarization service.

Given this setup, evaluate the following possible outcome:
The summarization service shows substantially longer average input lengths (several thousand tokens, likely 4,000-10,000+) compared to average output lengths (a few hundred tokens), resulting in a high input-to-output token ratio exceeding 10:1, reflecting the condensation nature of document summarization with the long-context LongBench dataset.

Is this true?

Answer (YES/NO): NO